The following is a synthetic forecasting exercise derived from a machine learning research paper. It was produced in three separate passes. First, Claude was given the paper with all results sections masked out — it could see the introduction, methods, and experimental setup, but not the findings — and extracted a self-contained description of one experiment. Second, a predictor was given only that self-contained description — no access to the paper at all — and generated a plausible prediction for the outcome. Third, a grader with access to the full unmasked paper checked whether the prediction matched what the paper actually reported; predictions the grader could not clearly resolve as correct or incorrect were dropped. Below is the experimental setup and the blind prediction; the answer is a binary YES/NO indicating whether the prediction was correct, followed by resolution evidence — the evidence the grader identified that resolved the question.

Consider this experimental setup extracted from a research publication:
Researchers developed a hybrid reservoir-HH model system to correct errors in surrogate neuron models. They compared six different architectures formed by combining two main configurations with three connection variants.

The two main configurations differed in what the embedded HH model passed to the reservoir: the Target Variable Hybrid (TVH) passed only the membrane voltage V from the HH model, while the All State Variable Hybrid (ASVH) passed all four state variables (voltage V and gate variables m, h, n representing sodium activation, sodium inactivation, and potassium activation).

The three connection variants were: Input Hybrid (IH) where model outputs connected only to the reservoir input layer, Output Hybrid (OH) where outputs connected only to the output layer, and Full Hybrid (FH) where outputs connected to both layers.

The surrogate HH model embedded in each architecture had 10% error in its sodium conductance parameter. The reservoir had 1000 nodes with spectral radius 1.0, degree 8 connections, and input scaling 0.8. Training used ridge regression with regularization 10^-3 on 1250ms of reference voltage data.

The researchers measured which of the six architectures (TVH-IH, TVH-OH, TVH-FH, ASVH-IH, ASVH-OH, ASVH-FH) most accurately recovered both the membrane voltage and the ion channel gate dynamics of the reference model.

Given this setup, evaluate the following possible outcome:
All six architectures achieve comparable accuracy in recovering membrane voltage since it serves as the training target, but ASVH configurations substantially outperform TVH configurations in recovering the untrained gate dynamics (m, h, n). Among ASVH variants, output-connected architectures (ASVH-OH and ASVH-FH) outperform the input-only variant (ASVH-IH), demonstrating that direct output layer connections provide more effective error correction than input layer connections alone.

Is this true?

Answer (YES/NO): NO